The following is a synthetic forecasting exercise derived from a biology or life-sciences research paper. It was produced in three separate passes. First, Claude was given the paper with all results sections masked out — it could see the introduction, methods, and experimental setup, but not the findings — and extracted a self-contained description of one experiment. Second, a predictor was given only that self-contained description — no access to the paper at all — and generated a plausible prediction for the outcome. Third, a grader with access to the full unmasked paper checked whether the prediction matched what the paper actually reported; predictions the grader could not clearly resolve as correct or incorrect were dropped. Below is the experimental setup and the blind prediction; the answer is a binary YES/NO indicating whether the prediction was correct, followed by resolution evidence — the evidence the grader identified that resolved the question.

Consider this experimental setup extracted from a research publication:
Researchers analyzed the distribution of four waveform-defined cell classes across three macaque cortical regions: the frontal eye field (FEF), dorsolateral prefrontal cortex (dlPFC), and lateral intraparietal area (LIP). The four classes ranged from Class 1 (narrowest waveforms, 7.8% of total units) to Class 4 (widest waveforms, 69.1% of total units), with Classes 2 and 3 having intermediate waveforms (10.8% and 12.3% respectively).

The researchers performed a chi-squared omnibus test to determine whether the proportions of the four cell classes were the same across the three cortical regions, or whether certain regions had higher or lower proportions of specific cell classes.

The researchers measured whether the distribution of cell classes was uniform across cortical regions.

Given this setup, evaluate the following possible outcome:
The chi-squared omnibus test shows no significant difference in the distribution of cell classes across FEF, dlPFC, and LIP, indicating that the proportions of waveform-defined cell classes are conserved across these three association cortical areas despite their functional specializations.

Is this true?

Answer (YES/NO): NO